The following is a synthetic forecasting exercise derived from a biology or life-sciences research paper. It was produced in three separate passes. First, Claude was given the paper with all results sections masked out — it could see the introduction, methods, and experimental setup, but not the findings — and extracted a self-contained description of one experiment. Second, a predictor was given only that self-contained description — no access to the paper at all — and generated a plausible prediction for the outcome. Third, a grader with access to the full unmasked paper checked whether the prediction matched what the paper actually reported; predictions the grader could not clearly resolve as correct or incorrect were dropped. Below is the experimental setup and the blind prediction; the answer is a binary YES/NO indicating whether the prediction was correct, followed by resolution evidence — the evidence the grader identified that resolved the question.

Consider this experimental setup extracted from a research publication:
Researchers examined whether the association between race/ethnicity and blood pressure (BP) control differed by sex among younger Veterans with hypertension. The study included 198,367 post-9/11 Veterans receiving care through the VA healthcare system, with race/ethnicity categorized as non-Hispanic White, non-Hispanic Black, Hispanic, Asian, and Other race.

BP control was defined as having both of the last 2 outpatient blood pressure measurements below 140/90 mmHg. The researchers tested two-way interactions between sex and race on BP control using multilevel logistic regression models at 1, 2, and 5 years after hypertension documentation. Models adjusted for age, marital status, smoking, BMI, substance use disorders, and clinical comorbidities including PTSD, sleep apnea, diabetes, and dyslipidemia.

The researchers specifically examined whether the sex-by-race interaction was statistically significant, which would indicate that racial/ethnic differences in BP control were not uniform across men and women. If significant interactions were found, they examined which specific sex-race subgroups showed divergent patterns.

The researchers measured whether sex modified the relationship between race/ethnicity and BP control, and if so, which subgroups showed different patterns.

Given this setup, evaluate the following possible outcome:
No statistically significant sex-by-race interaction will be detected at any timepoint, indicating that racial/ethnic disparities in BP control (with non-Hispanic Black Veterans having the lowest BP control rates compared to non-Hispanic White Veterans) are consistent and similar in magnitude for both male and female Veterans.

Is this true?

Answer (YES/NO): NO